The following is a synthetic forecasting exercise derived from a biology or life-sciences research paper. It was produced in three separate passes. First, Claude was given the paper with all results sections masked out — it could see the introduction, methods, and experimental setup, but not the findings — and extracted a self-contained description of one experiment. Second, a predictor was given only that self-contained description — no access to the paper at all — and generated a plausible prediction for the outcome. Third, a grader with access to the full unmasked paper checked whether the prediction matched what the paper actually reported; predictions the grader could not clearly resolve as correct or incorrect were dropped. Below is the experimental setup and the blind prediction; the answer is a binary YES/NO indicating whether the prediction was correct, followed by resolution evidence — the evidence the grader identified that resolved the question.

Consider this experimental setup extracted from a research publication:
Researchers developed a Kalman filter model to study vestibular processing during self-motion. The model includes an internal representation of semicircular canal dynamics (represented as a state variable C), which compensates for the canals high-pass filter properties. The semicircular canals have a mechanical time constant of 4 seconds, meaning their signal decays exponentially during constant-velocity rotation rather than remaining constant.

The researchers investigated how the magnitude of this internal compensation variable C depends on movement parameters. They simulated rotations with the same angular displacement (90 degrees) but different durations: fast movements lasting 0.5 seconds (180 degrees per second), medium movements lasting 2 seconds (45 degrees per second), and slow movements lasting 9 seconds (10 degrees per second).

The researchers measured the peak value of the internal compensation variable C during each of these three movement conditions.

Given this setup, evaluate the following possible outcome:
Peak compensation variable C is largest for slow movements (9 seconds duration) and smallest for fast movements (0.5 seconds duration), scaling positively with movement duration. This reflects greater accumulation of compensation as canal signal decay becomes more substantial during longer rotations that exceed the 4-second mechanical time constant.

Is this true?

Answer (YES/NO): NO